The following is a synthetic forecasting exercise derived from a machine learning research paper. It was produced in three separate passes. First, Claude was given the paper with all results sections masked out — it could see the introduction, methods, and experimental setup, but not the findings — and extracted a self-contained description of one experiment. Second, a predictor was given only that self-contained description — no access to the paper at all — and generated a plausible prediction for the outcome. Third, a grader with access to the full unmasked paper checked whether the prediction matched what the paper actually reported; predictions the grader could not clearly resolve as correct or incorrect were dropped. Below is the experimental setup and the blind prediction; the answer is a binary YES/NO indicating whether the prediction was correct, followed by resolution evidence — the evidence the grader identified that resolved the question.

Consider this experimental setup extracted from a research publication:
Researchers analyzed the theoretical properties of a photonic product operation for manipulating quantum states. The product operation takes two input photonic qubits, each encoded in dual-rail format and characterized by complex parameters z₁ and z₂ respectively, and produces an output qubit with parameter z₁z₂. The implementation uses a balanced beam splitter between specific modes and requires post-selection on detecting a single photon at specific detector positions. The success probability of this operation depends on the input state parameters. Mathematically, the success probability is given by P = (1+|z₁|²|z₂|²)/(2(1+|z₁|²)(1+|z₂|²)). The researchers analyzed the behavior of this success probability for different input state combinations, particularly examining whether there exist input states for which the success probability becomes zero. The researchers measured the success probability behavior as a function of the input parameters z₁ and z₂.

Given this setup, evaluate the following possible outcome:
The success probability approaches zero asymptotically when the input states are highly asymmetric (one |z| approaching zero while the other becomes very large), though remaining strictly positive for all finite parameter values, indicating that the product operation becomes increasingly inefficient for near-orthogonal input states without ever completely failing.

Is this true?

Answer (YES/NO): YES